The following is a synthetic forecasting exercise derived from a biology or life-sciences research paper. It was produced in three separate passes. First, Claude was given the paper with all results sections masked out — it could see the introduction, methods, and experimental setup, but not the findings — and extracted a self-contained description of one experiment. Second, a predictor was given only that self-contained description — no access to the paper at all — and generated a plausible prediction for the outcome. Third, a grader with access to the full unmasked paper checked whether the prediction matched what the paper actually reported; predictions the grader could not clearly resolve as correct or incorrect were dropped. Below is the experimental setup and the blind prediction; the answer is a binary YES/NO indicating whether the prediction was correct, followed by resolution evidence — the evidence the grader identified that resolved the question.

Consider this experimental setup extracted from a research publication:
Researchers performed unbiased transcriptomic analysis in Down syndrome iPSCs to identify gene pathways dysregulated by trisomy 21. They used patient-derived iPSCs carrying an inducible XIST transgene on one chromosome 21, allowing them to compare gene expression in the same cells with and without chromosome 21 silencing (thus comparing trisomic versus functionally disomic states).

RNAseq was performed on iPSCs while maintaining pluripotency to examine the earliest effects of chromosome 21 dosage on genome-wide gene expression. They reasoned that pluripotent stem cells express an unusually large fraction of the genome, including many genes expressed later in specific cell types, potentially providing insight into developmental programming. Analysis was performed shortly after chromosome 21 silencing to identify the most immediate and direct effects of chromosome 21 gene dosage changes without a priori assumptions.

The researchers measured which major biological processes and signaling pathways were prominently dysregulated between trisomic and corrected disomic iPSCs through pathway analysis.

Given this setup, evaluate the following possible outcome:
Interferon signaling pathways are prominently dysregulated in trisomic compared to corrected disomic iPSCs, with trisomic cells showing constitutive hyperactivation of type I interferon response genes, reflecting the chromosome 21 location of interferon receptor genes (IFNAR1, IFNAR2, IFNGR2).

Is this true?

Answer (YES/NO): NO